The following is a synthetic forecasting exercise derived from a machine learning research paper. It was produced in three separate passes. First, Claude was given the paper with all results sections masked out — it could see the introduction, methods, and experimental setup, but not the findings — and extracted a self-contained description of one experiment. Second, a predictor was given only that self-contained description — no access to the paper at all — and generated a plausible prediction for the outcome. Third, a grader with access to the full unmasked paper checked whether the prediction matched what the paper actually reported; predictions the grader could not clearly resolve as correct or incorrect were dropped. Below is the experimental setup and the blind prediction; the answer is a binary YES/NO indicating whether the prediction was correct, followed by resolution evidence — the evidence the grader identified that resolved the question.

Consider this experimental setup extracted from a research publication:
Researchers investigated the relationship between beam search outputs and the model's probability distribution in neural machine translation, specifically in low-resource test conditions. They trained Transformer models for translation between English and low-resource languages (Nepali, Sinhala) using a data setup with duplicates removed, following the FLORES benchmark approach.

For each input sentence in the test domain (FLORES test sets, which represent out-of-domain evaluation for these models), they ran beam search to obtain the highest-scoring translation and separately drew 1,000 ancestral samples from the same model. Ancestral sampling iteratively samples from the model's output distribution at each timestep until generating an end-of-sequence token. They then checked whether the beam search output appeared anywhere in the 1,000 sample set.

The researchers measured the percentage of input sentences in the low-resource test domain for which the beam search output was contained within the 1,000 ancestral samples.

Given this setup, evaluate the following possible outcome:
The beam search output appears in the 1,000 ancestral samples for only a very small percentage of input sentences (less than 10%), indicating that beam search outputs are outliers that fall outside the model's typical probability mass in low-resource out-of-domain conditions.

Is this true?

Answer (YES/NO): YES